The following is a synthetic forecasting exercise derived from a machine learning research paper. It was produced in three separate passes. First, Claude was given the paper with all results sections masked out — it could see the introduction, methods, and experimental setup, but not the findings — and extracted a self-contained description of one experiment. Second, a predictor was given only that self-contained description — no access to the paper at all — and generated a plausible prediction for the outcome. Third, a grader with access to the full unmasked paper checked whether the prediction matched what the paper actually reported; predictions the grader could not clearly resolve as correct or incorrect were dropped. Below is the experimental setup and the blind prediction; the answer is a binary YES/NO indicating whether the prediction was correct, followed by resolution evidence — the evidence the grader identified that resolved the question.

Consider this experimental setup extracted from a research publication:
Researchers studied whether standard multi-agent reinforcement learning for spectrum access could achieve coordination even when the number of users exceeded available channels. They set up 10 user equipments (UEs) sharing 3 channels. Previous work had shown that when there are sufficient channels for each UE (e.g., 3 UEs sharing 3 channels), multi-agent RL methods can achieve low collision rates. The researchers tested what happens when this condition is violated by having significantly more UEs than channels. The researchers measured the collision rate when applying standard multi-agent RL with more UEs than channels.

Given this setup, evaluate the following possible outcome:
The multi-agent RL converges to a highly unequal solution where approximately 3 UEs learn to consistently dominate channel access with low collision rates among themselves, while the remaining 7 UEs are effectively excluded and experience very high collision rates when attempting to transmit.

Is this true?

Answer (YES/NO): NO